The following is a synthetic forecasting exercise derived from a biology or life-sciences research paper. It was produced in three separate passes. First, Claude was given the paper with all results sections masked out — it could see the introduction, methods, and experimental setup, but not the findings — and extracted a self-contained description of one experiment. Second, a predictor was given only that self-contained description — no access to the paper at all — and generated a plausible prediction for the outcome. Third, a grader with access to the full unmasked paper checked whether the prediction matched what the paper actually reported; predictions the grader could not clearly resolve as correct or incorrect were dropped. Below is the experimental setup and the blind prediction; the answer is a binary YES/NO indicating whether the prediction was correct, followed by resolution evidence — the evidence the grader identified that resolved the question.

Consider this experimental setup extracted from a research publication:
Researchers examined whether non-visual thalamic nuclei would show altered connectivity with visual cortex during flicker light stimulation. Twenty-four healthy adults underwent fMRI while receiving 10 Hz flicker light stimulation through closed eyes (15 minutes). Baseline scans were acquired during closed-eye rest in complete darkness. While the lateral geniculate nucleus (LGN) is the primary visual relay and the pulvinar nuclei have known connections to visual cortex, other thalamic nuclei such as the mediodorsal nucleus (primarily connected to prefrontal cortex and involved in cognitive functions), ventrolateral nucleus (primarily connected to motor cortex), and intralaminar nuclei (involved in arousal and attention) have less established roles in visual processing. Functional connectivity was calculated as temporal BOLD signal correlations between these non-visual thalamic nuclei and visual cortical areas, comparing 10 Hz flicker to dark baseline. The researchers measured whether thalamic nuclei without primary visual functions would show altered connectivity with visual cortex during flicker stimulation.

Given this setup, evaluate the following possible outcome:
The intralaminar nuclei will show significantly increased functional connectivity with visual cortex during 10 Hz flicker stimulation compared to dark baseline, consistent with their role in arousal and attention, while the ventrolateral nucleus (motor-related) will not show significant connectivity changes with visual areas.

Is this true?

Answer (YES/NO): NO